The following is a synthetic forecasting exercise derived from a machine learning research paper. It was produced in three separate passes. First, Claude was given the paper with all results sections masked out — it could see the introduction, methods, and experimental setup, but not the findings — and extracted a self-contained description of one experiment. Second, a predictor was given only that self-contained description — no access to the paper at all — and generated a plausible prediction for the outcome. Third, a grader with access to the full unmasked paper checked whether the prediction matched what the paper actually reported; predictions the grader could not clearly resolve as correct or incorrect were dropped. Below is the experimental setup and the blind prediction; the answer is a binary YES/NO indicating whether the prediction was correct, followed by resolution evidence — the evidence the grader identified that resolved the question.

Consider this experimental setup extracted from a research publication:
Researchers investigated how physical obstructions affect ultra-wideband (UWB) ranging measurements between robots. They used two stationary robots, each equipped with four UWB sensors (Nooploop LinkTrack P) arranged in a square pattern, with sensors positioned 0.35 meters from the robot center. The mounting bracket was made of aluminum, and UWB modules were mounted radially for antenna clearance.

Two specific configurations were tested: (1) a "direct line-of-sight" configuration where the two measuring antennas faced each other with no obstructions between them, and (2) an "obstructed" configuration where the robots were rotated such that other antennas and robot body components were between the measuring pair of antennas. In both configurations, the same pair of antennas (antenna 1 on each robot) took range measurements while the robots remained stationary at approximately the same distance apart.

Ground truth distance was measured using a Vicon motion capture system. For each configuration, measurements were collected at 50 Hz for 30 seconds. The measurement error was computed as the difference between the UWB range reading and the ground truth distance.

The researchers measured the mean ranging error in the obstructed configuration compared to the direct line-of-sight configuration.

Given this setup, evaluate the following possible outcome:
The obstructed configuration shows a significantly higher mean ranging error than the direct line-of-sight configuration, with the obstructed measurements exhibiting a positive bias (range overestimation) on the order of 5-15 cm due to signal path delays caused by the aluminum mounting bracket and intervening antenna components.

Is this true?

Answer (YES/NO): NO